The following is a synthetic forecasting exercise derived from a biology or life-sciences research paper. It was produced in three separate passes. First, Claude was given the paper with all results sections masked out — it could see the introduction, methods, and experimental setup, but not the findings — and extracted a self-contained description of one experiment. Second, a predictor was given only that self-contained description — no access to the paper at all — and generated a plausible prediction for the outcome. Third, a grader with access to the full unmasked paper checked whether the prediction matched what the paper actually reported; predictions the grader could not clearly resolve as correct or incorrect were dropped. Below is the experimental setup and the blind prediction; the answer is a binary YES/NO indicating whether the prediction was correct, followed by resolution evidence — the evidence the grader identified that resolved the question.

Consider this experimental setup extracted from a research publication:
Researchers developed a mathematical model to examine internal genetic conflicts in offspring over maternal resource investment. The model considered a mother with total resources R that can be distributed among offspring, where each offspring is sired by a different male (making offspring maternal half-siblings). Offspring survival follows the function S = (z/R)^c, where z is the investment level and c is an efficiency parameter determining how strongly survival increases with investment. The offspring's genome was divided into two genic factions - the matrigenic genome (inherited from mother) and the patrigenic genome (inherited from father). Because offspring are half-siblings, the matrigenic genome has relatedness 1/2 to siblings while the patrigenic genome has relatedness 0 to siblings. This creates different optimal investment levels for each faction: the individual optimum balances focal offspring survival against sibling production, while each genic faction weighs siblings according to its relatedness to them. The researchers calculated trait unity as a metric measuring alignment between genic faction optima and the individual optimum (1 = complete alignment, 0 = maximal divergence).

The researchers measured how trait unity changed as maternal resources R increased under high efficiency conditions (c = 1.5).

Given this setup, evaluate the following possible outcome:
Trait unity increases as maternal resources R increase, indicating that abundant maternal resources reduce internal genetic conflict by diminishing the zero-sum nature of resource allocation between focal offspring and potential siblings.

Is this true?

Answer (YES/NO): NO